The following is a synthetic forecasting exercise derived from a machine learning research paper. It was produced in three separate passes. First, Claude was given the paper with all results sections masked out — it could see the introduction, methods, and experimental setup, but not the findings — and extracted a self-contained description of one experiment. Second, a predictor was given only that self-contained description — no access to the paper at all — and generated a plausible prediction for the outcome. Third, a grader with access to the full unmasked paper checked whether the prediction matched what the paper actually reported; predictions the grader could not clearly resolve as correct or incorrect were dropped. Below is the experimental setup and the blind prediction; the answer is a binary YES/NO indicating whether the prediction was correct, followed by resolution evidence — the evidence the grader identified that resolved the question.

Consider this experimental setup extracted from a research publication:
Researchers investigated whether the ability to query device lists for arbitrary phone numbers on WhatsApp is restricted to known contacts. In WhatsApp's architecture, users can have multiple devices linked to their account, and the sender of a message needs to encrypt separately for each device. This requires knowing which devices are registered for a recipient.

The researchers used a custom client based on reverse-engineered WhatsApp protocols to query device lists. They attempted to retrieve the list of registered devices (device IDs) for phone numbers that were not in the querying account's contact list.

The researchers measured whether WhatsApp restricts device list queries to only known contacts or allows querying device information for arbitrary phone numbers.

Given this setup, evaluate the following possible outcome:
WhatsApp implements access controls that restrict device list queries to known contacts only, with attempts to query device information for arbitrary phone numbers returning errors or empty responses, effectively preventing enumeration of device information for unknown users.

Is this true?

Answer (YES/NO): NO